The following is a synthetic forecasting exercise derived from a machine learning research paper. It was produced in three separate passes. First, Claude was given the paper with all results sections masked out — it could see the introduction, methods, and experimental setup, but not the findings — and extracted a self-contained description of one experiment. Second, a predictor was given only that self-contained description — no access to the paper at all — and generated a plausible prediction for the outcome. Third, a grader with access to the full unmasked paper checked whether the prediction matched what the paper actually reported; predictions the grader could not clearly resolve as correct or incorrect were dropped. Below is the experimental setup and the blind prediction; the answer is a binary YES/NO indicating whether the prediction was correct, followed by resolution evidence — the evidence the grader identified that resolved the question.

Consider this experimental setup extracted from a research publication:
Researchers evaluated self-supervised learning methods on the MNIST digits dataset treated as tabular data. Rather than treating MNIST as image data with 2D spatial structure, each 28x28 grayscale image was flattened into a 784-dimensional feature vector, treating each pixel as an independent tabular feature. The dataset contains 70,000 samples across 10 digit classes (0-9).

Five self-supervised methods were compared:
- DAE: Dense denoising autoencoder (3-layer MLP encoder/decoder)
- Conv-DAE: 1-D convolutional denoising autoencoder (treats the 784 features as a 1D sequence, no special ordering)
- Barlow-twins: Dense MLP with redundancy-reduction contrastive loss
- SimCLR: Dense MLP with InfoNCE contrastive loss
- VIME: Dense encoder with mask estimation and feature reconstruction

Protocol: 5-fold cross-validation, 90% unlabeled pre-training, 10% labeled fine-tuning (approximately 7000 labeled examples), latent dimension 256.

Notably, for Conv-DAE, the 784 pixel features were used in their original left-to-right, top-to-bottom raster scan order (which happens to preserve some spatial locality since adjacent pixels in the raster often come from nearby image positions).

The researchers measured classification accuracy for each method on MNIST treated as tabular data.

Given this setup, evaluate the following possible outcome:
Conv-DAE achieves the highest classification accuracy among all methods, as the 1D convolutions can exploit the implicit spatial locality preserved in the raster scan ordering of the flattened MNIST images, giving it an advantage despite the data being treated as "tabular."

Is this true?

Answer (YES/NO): NO